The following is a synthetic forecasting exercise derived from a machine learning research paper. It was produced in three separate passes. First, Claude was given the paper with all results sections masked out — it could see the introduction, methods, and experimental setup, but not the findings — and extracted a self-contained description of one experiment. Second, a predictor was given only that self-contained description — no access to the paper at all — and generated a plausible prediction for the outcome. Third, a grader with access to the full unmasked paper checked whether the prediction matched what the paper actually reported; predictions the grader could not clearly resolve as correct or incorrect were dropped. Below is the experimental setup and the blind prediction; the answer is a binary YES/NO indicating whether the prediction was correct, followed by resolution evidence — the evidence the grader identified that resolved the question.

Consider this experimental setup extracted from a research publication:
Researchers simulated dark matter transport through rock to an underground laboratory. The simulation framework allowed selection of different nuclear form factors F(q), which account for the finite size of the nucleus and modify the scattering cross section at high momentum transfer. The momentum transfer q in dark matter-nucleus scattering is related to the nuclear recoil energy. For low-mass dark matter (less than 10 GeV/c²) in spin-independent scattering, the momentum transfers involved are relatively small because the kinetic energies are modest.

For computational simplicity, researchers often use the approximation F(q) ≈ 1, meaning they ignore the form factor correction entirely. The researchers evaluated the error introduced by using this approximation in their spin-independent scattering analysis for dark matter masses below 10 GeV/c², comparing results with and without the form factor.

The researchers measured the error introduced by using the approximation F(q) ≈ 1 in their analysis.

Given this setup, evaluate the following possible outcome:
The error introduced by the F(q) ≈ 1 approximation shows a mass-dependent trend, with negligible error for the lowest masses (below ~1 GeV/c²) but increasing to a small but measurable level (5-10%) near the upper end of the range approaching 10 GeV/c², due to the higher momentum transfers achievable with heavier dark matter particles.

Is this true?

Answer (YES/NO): NO